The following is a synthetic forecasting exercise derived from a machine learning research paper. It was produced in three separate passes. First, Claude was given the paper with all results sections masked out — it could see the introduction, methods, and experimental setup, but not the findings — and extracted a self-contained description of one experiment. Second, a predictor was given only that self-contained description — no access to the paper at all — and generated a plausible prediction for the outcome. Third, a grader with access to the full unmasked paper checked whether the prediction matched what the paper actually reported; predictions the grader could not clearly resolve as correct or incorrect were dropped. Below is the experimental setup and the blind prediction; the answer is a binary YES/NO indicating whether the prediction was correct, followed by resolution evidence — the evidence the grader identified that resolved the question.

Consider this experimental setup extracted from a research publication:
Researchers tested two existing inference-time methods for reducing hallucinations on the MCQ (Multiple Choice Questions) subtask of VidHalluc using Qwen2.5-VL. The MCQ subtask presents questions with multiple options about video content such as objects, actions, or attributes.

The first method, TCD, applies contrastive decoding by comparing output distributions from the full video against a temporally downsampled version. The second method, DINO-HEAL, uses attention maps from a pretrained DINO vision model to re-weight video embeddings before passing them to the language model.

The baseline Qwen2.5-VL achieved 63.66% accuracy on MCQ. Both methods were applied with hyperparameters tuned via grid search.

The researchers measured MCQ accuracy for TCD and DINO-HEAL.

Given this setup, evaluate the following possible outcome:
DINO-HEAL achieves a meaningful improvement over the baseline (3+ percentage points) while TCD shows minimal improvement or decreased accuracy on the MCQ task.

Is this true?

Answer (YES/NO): NO